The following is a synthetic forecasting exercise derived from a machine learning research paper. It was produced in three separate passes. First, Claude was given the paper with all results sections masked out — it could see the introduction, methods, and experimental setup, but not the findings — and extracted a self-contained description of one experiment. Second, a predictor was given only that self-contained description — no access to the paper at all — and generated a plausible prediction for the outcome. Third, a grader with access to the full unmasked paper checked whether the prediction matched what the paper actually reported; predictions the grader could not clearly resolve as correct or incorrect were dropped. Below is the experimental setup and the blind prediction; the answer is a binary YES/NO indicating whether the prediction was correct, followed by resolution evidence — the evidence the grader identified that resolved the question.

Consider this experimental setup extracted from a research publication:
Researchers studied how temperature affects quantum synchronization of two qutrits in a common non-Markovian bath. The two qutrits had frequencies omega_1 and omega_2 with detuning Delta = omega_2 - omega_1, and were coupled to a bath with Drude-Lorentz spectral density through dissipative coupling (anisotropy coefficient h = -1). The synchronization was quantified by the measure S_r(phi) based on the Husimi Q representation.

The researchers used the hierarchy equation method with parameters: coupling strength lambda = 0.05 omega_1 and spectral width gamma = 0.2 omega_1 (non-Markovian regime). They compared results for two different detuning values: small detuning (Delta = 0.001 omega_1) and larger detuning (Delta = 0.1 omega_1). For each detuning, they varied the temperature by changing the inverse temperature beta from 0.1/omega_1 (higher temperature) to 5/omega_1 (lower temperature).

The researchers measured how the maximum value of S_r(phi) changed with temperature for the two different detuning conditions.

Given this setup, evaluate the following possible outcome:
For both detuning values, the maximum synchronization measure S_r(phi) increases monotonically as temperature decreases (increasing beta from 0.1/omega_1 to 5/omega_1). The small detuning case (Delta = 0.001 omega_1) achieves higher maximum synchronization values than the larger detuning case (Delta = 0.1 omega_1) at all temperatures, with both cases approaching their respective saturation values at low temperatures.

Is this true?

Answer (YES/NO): NO